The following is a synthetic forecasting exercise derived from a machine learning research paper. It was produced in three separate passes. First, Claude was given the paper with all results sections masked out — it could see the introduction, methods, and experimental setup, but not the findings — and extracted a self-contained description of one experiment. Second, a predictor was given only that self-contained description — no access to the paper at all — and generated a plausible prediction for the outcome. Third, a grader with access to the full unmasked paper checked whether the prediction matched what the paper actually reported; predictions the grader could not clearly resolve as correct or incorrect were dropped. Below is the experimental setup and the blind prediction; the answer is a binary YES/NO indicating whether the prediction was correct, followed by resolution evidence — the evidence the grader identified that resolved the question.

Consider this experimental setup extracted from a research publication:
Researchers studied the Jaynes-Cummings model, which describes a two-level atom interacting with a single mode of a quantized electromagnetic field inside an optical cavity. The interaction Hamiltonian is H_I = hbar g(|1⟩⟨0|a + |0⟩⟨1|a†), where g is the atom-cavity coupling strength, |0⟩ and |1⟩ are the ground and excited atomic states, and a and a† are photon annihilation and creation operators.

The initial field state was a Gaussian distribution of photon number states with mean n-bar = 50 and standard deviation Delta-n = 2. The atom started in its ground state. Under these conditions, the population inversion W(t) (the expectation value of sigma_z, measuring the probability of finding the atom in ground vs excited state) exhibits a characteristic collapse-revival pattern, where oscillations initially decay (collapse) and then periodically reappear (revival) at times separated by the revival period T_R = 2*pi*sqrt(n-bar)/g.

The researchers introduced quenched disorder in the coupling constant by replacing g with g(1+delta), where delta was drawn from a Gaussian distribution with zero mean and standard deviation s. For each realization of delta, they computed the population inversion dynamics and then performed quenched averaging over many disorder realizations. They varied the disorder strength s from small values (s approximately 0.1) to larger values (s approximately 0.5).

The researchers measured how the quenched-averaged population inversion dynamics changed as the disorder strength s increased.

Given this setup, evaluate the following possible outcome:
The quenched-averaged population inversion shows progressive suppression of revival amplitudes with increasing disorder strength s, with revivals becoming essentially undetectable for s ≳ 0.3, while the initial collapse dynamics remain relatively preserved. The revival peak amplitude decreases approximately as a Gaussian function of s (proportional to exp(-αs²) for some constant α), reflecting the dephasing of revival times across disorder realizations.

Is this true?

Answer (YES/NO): NO